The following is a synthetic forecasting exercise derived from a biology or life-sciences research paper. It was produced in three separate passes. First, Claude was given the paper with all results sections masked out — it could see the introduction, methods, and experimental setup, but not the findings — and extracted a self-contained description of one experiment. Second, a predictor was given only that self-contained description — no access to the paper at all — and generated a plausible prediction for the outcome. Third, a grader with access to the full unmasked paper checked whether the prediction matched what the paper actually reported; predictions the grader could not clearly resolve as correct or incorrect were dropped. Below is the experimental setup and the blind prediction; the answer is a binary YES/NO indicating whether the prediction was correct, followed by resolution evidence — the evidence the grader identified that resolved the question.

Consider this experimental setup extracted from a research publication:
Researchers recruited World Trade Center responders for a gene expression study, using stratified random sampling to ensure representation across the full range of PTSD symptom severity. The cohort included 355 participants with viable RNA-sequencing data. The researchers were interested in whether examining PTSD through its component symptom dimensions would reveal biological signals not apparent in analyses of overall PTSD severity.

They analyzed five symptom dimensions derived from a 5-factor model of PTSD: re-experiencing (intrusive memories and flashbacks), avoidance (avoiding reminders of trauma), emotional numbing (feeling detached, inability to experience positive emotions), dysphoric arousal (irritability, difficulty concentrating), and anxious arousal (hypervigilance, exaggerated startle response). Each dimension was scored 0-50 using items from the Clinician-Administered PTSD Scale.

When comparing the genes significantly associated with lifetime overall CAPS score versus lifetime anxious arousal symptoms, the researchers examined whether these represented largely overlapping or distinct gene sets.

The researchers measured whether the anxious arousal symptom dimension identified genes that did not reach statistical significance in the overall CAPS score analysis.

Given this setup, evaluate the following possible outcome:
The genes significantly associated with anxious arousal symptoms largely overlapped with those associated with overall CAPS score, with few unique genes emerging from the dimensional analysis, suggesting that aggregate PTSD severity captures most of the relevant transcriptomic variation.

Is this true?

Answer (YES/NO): NO